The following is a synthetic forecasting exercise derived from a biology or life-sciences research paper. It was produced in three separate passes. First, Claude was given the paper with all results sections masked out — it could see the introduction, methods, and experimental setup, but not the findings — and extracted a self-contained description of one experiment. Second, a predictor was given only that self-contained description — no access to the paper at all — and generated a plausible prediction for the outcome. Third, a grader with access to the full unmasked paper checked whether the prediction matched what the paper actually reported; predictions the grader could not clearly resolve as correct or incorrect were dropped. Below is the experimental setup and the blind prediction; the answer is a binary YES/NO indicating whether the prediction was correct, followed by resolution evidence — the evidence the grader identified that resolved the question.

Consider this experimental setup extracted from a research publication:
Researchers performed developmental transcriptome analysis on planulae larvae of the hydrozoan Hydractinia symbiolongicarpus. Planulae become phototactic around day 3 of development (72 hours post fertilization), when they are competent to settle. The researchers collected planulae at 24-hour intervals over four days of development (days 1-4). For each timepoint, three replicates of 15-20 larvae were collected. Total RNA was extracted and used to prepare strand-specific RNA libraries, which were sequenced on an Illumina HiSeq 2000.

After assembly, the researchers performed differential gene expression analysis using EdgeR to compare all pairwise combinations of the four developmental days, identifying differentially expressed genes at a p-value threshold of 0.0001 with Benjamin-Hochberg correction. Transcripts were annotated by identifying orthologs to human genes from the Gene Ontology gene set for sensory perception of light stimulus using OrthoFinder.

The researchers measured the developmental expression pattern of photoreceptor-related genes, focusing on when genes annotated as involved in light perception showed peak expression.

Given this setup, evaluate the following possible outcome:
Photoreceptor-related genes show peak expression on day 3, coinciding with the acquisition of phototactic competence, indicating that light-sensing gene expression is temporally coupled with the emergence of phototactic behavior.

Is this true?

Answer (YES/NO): NO